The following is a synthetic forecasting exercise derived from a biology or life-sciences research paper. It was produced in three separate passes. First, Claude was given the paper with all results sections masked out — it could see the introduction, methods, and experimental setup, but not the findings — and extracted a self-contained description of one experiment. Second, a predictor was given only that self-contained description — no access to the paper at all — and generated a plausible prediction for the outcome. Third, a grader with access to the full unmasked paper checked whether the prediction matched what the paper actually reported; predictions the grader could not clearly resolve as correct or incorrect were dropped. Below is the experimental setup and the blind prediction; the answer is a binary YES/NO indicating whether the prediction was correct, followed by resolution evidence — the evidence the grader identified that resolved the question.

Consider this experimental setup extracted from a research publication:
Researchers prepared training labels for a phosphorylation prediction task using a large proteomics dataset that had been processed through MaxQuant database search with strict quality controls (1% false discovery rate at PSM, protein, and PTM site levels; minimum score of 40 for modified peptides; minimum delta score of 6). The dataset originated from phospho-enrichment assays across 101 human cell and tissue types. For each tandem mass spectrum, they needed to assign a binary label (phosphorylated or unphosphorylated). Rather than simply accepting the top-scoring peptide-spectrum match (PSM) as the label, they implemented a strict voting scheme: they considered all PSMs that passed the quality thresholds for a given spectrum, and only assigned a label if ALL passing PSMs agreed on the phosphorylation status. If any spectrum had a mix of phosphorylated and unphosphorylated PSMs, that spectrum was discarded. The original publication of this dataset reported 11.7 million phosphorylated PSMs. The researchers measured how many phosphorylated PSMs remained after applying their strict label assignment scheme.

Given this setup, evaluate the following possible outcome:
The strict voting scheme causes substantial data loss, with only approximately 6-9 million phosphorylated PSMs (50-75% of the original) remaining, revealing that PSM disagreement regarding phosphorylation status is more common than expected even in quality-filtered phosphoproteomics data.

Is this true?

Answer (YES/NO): NO